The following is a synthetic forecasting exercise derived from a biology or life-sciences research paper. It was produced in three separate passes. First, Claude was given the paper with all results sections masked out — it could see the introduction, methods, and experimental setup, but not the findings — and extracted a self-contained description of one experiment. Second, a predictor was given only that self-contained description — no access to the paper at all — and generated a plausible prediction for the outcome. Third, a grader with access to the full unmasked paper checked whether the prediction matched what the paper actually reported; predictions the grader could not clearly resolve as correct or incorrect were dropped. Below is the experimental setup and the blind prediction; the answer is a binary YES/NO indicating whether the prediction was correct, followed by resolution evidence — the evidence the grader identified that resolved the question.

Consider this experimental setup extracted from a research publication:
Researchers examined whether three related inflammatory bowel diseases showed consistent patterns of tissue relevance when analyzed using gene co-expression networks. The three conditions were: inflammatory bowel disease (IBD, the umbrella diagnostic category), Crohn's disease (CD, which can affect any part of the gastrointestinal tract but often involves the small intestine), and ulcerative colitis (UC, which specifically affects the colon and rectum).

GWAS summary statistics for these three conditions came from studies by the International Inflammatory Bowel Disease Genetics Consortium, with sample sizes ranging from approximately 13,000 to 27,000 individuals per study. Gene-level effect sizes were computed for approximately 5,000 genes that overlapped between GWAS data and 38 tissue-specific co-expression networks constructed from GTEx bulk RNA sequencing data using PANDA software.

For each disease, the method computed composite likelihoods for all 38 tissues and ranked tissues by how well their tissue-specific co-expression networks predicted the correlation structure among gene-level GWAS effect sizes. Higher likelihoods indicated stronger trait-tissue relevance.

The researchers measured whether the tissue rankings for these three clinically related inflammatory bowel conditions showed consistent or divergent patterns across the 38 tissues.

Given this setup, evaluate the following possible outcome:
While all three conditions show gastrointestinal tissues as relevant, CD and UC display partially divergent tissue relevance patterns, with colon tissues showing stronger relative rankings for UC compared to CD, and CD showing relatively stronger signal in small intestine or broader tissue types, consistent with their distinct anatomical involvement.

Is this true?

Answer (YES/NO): NO